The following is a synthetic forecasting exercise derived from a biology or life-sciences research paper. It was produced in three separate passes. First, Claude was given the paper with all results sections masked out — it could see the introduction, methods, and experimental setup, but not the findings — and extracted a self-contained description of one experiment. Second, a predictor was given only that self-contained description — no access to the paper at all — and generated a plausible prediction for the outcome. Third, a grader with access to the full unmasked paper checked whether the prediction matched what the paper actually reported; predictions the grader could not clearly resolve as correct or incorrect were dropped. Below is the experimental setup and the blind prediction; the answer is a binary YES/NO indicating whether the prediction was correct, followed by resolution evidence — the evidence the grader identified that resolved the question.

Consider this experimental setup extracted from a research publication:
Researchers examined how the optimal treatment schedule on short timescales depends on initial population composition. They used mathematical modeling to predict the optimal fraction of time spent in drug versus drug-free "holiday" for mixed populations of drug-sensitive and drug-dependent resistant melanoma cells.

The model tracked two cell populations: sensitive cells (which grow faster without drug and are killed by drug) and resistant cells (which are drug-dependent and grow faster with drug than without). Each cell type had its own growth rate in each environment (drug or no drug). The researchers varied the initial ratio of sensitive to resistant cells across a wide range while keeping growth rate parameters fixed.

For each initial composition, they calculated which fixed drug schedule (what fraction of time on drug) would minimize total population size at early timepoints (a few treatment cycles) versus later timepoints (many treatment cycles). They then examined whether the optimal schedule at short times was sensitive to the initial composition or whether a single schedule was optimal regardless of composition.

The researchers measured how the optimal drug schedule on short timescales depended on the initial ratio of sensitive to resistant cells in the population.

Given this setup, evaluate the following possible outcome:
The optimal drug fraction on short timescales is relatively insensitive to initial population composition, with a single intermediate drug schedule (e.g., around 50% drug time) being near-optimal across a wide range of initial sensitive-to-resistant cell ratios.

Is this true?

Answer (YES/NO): NO